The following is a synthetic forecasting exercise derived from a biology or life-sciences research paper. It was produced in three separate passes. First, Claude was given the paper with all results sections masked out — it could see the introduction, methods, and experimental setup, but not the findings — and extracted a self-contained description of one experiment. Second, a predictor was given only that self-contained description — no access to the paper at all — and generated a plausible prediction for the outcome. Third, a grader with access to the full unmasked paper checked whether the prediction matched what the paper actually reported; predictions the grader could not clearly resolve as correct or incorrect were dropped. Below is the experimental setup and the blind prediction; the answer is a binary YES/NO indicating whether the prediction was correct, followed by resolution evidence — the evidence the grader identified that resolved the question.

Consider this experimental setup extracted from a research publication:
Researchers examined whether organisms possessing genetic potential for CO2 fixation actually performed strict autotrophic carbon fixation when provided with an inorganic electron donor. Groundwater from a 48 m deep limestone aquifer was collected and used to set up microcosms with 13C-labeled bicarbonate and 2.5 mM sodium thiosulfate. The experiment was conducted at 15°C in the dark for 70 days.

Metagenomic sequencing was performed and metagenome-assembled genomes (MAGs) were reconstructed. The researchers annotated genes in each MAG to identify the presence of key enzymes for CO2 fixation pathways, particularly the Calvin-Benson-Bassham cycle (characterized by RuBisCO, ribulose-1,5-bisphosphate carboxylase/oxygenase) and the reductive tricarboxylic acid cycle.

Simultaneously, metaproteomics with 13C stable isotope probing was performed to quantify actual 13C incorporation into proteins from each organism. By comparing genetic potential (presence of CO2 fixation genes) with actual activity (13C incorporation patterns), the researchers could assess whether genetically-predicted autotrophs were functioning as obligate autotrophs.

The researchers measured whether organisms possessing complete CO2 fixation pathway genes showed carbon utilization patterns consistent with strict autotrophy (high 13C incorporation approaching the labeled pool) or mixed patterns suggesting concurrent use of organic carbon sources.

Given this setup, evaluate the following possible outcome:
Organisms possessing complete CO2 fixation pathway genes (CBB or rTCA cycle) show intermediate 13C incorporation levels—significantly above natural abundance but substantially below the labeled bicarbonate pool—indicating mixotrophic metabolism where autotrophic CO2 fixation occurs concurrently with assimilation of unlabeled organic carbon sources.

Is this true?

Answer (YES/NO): NO